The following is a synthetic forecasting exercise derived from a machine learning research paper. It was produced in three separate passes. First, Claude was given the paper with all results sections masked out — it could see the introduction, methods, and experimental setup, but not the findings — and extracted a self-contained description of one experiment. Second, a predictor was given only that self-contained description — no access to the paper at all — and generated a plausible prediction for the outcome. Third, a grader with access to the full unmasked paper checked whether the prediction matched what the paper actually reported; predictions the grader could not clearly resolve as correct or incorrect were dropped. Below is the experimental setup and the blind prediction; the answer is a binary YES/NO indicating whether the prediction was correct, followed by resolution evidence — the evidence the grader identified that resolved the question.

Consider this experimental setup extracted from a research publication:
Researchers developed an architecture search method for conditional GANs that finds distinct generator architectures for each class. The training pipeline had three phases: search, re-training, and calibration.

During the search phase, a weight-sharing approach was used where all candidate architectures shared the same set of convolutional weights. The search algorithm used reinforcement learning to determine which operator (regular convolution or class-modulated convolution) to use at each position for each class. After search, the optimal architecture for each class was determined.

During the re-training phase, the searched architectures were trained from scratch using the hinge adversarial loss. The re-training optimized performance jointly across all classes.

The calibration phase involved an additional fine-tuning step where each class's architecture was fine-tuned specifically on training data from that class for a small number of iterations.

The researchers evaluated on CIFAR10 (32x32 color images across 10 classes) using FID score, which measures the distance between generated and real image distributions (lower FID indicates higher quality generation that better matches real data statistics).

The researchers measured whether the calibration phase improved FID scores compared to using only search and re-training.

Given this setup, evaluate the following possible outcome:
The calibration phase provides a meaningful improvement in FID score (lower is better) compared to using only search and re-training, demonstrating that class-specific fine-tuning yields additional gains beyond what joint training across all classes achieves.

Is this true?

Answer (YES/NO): YES